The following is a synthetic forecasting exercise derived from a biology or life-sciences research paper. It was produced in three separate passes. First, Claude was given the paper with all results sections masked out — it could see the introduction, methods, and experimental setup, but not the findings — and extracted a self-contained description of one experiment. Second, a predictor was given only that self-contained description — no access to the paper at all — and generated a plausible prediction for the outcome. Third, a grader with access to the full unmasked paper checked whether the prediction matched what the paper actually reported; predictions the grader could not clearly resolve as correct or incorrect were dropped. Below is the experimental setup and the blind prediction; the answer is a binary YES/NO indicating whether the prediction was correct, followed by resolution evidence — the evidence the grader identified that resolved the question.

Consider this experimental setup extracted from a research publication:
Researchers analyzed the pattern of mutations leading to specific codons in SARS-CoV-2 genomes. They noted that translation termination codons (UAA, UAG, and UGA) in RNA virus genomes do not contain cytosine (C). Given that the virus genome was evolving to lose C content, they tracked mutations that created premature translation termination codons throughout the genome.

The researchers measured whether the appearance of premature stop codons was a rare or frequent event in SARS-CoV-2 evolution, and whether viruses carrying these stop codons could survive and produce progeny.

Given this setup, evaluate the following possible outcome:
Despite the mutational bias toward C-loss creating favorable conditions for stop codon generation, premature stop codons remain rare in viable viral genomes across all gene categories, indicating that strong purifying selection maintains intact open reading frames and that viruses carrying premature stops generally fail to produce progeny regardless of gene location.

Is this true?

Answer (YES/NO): NO